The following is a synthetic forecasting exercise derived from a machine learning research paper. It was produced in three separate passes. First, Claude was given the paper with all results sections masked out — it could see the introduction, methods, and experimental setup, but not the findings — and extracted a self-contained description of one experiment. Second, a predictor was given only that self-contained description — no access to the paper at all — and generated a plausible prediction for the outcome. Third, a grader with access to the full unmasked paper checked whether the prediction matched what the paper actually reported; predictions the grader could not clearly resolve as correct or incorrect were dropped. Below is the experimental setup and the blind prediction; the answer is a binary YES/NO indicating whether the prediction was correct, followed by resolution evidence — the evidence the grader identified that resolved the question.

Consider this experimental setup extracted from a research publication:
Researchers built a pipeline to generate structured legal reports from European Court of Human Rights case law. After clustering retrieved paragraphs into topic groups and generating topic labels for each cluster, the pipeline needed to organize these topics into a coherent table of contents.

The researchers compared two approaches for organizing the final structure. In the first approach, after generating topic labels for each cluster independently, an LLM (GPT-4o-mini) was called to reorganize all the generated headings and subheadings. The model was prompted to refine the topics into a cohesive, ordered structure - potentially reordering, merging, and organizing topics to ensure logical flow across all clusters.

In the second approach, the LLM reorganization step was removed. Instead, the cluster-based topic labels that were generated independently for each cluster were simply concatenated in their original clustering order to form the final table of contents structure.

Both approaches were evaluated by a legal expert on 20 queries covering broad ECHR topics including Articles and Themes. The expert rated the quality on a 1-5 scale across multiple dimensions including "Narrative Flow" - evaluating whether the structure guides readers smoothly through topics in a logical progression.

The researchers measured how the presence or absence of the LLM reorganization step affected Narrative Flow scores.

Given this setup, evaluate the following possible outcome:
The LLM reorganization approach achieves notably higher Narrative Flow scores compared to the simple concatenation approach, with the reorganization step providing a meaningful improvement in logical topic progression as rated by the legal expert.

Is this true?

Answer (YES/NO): YES